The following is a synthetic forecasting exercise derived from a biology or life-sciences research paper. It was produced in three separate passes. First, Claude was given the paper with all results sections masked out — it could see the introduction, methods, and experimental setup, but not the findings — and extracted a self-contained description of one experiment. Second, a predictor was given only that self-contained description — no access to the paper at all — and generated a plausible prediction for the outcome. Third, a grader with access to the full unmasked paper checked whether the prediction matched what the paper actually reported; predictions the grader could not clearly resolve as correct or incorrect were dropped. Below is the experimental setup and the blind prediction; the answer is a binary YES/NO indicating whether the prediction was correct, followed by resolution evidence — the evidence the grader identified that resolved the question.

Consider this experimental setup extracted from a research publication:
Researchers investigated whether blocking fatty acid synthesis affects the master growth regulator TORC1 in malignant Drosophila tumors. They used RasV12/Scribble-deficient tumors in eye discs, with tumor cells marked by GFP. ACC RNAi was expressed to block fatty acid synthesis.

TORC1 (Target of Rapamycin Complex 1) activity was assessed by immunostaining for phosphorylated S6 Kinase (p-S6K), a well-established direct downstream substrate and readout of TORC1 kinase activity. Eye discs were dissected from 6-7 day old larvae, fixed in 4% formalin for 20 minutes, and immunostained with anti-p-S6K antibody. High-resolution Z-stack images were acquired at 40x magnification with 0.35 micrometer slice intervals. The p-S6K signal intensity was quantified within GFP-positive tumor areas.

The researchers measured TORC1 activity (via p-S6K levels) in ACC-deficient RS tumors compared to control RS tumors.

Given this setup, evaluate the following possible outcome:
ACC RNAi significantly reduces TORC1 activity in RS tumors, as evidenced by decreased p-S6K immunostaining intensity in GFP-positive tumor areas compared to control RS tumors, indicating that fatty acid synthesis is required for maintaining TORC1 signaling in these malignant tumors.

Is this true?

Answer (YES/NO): YES